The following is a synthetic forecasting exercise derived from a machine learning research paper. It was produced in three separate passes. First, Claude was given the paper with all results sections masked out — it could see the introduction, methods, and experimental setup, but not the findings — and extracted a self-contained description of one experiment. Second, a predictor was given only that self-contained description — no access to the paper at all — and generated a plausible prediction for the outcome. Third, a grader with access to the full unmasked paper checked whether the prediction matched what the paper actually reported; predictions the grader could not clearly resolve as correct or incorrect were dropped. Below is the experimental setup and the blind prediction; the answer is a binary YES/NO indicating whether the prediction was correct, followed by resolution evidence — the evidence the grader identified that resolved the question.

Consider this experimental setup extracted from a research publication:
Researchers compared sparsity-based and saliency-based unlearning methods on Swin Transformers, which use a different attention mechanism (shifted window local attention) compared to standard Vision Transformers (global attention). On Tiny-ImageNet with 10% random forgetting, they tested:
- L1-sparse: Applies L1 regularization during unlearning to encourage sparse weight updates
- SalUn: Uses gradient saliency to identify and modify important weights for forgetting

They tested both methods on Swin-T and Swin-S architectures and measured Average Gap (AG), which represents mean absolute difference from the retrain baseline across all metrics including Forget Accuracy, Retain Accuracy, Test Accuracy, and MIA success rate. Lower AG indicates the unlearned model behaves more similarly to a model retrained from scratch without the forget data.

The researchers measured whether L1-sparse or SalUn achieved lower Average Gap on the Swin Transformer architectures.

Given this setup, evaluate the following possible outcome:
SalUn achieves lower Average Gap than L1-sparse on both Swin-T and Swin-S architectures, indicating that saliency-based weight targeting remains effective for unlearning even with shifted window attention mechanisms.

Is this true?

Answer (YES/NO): YES